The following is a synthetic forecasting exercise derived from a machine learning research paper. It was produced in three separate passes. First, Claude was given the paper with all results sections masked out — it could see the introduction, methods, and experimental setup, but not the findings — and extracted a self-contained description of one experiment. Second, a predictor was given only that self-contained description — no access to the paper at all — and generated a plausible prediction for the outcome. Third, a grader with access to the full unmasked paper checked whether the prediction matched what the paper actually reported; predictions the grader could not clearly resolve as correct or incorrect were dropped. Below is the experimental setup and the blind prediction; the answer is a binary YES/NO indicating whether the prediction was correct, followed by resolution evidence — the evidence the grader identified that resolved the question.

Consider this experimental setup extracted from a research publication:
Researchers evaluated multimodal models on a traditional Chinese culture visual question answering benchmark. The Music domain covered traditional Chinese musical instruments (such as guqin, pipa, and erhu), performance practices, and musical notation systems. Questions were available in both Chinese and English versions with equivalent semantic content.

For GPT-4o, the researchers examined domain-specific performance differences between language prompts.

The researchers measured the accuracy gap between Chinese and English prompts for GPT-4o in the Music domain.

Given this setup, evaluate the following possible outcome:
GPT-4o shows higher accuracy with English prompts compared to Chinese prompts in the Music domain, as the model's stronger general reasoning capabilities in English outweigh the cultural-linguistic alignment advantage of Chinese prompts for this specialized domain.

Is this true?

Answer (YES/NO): NO